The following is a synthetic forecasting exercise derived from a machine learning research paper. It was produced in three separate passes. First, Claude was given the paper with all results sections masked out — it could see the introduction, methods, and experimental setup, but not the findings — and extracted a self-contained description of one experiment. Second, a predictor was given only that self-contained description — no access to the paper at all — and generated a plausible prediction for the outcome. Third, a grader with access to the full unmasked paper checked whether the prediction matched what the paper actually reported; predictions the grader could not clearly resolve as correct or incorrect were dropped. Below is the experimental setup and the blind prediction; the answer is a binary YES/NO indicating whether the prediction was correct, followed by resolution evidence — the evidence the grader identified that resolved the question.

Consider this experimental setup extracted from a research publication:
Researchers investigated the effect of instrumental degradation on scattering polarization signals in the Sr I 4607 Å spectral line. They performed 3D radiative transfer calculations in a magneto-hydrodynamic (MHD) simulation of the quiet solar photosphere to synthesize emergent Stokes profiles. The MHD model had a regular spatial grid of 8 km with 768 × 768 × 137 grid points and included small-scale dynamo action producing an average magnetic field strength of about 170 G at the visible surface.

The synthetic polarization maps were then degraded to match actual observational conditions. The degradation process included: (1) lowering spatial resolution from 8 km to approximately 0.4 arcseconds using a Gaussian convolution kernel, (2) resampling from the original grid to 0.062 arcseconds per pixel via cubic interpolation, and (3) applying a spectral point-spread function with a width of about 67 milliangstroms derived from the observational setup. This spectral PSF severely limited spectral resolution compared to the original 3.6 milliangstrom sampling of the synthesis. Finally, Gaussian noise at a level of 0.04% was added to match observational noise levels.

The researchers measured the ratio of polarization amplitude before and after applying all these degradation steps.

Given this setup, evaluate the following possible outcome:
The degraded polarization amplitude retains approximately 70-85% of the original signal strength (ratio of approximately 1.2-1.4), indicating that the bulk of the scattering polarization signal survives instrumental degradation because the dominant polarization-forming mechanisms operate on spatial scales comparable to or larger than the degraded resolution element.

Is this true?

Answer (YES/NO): NO